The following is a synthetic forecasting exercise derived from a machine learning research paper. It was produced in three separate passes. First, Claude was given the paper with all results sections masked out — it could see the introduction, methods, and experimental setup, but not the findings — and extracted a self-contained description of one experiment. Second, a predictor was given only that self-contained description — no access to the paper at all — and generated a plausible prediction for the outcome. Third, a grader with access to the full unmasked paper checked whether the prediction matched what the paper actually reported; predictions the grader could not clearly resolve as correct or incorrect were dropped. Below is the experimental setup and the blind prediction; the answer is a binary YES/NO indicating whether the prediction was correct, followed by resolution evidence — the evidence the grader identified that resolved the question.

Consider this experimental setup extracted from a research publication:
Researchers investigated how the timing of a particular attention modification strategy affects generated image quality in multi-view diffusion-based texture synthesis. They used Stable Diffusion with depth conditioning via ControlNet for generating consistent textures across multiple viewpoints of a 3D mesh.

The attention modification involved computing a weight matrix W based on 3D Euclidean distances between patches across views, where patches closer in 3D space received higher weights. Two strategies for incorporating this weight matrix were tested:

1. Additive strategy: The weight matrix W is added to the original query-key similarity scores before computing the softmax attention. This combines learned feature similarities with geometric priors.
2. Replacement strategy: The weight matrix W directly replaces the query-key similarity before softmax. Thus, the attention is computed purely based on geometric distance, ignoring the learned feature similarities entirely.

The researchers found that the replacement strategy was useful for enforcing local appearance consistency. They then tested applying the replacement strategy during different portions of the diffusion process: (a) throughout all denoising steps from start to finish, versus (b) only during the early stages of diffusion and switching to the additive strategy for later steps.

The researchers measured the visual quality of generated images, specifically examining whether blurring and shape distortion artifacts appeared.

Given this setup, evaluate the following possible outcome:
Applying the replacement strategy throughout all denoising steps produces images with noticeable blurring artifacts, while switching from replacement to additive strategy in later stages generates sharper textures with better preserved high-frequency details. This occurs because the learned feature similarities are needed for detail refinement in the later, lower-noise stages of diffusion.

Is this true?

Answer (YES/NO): YES